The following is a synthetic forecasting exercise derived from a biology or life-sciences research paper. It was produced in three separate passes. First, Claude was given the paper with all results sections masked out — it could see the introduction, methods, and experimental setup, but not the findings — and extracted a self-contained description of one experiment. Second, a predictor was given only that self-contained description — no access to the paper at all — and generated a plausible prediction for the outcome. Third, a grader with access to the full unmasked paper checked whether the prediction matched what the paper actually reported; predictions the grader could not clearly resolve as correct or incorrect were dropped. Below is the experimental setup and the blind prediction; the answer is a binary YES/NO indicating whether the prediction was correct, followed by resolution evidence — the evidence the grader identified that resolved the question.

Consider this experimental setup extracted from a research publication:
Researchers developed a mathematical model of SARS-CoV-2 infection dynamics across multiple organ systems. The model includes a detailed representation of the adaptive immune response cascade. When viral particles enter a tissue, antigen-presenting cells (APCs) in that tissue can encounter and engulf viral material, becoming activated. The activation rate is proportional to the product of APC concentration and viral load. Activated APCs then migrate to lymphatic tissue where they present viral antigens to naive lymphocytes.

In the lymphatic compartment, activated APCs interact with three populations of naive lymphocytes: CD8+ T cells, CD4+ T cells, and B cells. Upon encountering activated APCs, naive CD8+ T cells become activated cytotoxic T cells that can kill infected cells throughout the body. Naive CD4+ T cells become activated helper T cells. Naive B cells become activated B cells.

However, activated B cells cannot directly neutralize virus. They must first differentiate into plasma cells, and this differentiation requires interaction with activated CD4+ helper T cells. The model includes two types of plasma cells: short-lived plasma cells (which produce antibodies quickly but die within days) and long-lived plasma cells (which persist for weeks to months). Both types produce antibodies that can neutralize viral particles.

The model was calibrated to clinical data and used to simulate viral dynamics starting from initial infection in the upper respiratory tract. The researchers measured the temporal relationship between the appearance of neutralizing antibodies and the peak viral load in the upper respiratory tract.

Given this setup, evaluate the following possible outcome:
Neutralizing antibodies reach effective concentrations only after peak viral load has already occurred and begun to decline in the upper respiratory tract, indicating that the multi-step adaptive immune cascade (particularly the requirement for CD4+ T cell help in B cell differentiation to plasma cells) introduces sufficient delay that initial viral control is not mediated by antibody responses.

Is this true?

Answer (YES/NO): YES